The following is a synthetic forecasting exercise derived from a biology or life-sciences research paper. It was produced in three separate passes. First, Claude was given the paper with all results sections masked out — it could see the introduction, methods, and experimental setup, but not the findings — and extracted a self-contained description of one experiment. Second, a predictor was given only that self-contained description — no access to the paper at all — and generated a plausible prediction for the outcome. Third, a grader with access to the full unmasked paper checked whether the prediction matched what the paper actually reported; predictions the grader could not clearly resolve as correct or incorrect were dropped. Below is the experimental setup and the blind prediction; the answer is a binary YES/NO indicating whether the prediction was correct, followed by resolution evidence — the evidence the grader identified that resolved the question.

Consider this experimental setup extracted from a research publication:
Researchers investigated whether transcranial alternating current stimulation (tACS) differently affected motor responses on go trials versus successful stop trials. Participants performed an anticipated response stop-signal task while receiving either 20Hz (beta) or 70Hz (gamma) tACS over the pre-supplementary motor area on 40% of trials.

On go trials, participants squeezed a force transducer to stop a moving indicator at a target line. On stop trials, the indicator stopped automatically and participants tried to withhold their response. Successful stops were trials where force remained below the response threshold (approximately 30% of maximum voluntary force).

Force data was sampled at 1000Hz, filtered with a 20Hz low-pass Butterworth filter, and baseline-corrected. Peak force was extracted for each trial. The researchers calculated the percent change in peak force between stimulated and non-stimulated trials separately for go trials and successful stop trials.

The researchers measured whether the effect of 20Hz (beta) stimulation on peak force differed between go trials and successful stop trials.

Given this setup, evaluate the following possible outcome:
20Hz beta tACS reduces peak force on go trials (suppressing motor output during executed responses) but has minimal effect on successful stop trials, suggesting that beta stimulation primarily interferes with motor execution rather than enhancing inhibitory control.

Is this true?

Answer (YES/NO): NO